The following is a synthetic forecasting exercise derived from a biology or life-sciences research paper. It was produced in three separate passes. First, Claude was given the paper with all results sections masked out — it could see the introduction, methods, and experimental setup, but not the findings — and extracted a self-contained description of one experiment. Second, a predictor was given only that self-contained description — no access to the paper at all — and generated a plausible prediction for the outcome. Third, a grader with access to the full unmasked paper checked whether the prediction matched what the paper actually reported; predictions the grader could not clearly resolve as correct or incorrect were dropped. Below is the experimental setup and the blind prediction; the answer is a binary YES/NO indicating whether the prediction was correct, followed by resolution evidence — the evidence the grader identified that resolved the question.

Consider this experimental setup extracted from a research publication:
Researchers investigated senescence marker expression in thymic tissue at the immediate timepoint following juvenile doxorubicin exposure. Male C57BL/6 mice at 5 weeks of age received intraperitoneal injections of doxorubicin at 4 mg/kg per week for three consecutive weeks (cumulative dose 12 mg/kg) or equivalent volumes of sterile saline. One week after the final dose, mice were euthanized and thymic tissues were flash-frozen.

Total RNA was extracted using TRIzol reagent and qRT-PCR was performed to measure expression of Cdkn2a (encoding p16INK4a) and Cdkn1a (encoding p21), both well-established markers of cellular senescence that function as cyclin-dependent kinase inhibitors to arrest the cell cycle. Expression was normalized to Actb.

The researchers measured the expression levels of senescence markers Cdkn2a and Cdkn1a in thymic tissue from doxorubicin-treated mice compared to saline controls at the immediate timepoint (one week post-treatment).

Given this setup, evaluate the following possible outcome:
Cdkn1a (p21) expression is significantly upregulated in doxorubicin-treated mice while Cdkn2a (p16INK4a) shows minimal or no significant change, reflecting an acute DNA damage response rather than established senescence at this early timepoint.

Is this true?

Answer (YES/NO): YES